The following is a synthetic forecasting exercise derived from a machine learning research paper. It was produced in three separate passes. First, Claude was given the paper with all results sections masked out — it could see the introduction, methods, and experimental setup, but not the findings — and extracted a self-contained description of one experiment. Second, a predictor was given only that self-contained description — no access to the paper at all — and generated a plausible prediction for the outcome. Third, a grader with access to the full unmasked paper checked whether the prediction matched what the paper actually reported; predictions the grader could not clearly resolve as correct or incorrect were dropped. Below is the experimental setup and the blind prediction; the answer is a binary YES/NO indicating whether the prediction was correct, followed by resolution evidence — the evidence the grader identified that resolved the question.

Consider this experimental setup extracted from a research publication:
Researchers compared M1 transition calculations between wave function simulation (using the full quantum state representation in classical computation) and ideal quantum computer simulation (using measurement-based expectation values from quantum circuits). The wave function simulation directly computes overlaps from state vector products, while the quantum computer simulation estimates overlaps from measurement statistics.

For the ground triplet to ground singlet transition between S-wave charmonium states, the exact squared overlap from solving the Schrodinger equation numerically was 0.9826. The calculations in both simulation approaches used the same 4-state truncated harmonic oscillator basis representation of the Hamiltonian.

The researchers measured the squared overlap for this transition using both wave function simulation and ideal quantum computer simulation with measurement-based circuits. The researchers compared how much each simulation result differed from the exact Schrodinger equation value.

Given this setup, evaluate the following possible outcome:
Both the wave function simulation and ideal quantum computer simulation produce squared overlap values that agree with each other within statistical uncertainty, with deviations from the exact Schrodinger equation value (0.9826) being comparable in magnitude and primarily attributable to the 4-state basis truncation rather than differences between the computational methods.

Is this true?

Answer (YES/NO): YES